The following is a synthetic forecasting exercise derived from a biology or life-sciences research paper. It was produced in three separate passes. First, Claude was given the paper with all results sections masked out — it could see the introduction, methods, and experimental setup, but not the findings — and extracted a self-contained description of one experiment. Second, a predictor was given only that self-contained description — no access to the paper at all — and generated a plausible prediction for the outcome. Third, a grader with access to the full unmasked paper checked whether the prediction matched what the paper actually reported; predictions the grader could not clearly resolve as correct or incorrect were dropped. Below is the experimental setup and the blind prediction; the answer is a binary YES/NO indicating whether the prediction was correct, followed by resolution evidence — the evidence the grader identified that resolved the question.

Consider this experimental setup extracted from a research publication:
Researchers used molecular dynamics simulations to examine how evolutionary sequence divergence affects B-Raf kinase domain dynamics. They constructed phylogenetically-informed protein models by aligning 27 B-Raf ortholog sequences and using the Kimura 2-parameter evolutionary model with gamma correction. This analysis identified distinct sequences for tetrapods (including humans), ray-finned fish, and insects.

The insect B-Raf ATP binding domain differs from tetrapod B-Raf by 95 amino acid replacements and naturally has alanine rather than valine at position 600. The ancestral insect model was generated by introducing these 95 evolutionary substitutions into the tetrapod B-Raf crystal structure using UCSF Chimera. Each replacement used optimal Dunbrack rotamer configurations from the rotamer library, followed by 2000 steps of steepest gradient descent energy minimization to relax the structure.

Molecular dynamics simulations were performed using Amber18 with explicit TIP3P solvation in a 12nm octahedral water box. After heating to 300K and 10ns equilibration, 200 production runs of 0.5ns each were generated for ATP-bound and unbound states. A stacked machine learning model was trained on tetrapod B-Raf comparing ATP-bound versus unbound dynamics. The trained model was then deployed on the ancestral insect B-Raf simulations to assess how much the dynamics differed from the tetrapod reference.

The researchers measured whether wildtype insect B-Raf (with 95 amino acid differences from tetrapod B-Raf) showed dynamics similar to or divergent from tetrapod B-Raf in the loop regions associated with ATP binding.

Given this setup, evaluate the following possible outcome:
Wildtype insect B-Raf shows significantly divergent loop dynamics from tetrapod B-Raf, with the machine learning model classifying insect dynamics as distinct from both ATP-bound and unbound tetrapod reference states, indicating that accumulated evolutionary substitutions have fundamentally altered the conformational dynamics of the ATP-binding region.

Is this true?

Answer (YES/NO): NO